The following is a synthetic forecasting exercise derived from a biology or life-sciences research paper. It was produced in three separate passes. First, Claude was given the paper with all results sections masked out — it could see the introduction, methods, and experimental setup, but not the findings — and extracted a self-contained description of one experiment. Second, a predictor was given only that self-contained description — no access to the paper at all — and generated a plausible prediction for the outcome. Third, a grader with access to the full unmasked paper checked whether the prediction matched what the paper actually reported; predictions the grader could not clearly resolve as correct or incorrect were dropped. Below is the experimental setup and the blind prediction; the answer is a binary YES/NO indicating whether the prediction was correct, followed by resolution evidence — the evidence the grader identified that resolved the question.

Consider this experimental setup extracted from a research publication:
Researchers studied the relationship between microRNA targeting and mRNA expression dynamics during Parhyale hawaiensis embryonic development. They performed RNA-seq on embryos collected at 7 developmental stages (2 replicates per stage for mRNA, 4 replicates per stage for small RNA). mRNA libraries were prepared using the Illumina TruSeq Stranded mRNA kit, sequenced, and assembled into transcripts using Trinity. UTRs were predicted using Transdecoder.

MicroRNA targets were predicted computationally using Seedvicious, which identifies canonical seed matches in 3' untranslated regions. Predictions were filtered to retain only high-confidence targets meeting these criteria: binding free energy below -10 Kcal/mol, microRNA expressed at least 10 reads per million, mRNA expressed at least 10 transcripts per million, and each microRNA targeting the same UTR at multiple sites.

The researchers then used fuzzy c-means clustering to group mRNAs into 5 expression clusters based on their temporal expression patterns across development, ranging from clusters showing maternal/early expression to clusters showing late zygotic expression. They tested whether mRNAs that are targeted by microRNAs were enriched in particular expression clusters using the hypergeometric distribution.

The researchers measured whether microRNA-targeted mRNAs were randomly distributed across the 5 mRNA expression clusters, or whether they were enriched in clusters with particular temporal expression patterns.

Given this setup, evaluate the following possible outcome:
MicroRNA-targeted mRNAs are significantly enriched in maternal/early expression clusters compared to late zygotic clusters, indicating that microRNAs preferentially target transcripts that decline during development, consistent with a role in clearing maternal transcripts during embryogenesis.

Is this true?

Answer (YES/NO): NO